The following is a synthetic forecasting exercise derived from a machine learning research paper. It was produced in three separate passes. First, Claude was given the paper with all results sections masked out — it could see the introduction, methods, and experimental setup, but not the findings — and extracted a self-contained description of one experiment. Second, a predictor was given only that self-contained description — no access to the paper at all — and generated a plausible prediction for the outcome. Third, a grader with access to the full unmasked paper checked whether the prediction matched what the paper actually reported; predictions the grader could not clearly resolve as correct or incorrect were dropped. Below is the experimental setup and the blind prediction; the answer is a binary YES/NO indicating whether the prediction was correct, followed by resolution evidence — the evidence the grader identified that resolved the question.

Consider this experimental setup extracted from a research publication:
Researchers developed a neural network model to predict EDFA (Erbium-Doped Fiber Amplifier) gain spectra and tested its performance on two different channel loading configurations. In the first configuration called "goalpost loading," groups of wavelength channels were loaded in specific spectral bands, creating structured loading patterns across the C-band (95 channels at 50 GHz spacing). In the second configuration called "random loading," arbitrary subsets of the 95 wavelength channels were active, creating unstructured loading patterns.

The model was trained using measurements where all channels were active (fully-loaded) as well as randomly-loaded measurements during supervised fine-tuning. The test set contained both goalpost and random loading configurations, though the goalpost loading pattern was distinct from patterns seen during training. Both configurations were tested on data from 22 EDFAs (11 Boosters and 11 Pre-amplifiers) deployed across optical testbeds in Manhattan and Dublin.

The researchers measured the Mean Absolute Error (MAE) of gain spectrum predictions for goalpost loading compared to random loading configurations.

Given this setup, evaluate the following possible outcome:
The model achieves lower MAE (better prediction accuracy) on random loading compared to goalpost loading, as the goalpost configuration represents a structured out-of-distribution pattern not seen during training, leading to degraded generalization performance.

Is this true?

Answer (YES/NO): YES